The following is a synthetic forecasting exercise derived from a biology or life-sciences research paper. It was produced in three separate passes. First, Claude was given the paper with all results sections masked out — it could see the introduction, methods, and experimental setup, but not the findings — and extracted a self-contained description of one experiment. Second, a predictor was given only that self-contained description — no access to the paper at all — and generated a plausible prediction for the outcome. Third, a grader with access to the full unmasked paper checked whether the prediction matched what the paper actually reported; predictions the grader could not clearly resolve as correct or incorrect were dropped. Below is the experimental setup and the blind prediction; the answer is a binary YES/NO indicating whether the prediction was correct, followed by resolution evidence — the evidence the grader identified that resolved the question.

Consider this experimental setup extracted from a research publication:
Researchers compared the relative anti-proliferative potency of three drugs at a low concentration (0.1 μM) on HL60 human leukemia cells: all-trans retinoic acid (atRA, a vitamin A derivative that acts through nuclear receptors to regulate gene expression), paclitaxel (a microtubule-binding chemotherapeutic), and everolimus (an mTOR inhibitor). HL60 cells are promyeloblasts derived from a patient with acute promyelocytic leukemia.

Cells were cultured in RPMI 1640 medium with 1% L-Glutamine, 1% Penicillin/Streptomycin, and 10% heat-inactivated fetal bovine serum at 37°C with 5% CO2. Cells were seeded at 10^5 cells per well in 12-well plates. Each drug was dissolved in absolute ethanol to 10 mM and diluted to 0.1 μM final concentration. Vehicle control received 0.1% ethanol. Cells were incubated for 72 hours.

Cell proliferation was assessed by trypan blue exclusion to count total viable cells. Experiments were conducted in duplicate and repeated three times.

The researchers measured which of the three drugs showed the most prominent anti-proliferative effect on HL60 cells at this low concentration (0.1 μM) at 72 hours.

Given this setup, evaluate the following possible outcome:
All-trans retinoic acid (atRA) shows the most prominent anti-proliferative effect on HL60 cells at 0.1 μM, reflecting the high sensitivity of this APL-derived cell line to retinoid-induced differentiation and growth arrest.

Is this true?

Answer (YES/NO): NO